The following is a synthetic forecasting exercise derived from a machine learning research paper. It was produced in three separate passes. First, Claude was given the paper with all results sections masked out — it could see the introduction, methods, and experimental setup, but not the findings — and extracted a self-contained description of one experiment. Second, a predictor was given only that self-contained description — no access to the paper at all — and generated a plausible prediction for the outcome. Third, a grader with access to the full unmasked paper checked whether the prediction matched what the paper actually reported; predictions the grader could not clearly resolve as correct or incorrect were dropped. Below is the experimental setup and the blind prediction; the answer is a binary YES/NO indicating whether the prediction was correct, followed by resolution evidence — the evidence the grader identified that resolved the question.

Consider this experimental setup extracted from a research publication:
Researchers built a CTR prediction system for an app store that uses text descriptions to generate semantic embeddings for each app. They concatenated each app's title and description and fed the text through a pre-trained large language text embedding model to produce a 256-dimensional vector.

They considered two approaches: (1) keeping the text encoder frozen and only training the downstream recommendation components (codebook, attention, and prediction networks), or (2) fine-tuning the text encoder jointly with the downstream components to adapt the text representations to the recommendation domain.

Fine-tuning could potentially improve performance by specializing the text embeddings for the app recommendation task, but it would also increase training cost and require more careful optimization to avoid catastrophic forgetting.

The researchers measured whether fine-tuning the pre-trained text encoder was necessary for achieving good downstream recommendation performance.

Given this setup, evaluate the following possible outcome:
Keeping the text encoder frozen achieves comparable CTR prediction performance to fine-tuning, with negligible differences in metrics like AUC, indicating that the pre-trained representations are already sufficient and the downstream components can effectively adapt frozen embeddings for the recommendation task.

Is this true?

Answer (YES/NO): YES